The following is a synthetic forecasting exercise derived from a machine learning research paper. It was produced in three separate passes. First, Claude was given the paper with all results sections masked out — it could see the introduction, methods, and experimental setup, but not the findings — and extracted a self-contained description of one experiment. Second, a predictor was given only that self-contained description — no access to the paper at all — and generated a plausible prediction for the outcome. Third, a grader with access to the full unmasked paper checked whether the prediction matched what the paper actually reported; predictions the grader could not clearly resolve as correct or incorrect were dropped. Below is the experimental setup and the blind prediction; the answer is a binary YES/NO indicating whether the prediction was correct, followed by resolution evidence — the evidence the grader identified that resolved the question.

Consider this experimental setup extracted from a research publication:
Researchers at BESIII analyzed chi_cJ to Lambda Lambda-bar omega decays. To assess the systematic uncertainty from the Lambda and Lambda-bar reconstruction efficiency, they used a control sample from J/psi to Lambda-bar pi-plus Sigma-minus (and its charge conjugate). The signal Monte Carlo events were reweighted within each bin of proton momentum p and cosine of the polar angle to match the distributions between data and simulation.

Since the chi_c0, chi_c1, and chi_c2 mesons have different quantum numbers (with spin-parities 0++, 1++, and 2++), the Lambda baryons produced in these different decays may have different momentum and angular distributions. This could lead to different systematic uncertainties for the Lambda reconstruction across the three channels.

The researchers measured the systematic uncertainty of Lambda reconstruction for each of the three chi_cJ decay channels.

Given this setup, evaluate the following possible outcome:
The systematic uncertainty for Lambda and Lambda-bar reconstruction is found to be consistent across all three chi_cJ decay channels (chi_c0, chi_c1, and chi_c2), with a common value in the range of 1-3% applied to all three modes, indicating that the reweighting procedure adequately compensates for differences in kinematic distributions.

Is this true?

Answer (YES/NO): NO